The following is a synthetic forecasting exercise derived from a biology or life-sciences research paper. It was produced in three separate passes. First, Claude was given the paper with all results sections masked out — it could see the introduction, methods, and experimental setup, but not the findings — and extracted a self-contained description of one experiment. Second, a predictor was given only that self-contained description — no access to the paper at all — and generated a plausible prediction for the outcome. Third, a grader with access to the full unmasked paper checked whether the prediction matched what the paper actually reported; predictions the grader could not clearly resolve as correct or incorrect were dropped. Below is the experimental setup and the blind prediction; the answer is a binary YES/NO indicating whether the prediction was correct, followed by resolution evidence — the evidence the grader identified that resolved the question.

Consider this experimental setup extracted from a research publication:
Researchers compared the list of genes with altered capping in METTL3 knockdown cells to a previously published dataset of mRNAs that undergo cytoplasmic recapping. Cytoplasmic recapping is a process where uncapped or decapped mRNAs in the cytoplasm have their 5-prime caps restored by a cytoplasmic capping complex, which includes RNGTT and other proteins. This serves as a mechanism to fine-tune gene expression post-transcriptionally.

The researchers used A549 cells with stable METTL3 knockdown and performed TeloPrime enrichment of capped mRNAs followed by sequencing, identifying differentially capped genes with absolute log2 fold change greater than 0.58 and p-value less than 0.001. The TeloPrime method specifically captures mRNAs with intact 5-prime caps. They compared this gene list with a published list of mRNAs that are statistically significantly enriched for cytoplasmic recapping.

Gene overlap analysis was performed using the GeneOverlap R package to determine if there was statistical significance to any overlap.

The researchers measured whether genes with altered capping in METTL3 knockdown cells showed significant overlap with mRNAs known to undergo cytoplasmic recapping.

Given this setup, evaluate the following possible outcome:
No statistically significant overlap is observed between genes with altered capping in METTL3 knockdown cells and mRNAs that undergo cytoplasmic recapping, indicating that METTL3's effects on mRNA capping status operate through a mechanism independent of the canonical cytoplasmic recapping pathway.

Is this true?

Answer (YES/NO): NO